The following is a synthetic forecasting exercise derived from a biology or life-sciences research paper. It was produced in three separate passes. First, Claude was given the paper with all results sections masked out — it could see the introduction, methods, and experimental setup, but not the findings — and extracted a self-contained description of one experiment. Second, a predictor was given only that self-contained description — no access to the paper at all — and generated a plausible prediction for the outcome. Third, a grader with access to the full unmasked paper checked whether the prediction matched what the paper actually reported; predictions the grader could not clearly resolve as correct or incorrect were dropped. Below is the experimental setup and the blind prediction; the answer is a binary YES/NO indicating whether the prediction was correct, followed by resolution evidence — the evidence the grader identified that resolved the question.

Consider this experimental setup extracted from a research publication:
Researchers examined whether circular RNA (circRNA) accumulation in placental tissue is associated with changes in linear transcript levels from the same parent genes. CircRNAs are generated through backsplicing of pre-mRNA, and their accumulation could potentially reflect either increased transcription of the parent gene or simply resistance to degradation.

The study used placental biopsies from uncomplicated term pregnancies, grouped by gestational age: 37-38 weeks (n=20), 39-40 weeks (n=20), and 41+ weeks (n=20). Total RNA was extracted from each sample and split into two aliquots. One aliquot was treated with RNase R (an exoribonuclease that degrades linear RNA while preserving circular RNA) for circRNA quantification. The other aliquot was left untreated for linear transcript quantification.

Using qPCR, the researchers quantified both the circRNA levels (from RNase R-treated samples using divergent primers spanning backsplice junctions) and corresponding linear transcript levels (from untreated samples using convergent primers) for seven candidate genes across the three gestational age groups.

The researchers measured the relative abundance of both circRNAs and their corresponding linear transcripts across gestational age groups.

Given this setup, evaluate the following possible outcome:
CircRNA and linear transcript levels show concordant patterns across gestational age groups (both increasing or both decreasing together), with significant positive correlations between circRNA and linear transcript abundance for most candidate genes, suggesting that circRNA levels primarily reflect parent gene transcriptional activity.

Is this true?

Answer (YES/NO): NO